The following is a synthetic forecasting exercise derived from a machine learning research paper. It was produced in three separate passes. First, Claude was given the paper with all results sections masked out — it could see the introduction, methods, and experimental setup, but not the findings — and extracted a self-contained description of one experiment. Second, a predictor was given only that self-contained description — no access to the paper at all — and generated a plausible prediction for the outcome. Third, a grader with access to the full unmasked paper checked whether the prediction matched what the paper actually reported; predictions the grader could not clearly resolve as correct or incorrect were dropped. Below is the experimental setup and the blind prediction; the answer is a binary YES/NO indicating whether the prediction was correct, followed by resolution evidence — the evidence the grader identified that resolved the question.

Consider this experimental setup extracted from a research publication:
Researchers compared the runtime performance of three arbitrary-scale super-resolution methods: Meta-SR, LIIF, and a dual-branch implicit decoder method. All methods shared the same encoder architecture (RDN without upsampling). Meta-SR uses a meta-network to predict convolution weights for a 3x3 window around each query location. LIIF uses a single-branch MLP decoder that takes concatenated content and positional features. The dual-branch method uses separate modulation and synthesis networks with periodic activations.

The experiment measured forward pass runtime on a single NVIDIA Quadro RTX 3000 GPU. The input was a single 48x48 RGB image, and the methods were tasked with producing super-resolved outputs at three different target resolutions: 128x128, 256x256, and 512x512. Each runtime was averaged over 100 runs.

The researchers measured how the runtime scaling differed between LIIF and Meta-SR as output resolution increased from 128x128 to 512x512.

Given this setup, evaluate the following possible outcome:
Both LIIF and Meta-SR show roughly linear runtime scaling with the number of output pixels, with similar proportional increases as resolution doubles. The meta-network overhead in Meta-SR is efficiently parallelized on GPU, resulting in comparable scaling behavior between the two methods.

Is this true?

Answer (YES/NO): NO